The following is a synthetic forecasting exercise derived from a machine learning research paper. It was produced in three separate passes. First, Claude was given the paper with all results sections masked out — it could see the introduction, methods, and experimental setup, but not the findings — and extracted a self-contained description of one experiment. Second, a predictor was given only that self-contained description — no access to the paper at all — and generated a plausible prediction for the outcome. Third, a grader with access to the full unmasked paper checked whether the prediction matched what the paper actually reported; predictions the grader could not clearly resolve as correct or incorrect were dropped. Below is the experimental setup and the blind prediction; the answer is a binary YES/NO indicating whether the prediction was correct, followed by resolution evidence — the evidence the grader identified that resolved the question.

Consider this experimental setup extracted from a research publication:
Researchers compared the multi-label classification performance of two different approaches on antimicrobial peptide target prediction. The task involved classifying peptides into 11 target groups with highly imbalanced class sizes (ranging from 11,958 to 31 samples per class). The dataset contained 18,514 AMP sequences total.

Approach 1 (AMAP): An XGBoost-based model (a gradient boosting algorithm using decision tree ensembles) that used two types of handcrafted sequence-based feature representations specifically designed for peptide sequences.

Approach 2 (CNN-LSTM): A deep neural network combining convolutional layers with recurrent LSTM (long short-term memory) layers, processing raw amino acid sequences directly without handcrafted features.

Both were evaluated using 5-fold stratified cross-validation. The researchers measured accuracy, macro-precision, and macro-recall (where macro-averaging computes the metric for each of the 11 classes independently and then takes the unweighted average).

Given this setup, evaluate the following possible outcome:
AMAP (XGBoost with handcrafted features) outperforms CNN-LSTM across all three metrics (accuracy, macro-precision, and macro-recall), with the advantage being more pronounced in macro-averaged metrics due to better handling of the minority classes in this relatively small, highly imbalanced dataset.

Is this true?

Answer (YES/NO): YES